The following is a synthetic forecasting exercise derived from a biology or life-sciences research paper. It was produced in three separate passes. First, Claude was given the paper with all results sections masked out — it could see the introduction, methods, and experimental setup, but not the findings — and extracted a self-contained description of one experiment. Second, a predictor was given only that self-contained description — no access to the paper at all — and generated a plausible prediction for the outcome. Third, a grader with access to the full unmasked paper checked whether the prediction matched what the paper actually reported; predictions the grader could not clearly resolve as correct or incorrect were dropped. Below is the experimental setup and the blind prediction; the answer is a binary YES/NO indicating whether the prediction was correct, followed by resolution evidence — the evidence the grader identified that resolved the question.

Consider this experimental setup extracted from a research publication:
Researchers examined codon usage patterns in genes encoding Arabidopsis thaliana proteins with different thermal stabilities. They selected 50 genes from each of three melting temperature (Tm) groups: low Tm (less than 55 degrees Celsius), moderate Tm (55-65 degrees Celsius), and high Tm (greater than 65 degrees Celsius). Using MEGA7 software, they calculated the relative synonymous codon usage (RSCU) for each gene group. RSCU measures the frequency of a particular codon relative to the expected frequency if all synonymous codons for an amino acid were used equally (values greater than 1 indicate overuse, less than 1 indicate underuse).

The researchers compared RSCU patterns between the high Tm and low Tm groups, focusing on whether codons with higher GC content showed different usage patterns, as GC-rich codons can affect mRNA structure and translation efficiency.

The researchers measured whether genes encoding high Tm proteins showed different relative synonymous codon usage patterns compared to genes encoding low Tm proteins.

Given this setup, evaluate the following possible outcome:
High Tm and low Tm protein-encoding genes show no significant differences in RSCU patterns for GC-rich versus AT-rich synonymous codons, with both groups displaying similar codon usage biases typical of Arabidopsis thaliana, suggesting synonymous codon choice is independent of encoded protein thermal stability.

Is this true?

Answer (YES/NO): NO